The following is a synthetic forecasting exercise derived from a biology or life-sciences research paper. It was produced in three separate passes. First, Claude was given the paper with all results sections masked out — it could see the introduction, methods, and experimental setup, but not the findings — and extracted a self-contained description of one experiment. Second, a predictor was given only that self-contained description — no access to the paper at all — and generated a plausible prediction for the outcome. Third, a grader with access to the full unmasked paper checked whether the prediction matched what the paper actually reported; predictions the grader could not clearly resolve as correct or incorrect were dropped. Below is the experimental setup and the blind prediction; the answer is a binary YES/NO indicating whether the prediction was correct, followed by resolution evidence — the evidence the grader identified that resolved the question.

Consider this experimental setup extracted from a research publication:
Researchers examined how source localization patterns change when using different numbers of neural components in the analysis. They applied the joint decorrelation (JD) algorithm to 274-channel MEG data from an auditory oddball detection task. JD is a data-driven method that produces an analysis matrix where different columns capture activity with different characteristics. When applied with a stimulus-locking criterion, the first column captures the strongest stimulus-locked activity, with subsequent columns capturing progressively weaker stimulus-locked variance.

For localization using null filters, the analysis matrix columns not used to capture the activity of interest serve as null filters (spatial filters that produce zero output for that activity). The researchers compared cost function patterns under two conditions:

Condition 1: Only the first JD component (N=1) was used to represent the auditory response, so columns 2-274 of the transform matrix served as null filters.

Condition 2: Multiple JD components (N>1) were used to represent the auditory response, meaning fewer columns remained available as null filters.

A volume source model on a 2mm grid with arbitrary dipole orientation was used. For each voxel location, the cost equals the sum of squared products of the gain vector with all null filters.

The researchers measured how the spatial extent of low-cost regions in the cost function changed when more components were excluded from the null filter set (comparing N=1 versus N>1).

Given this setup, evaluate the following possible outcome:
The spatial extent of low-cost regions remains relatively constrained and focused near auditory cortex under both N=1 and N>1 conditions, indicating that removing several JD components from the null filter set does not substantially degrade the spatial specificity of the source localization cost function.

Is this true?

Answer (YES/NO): NO